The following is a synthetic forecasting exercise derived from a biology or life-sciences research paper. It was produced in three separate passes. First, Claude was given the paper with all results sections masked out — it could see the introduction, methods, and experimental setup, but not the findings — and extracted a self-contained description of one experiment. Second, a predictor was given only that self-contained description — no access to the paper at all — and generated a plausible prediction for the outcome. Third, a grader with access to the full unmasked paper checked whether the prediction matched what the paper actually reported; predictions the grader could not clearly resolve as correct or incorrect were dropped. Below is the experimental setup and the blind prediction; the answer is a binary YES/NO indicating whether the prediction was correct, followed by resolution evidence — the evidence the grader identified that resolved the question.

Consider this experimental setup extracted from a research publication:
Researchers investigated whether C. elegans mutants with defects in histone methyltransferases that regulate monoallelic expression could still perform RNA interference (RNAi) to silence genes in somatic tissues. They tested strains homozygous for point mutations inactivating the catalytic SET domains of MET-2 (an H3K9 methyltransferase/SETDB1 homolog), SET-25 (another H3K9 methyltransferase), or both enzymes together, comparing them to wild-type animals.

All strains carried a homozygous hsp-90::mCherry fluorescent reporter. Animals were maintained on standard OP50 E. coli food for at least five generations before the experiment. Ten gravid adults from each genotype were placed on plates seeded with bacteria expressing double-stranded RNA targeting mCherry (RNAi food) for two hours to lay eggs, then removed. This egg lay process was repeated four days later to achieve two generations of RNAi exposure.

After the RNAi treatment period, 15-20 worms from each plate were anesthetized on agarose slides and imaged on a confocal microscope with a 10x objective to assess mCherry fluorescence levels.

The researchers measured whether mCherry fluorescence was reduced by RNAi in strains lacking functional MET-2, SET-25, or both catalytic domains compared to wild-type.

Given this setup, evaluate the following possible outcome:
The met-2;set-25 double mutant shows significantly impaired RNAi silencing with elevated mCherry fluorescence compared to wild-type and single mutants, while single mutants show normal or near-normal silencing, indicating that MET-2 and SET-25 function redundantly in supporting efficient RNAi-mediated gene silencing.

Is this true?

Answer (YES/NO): NO